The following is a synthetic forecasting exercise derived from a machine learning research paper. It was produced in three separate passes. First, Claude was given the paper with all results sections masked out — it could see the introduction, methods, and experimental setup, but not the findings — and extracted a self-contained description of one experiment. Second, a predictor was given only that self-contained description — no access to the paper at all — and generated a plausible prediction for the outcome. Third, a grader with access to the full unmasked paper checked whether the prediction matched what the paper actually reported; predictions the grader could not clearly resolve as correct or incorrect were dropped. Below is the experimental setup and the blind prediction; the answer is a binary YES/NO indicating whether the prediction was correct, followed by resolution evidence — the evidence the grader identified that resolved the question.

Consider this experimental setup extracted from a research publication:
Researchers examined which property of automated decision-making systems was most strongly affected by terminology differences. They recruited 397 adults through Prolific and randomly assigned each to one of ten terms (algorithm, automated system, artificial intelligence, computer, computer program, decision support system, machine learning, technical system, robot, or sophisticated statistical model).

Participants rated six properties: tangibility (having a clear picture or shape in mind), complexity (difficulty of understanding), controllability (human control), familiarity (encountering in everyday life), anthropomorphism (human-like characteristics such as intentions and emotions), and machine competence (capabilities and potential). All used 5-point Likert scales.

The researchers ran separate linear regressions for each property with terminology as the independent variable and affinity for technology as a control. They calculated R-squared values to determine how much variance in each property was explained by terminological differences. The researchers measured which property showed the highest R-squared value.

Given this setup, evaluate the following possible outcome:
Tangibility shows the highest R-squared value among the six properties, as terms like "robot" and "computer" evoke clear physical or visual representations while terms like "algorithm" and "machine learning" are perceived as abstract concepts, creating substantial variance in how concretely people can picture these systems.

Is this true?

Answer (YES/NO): NO